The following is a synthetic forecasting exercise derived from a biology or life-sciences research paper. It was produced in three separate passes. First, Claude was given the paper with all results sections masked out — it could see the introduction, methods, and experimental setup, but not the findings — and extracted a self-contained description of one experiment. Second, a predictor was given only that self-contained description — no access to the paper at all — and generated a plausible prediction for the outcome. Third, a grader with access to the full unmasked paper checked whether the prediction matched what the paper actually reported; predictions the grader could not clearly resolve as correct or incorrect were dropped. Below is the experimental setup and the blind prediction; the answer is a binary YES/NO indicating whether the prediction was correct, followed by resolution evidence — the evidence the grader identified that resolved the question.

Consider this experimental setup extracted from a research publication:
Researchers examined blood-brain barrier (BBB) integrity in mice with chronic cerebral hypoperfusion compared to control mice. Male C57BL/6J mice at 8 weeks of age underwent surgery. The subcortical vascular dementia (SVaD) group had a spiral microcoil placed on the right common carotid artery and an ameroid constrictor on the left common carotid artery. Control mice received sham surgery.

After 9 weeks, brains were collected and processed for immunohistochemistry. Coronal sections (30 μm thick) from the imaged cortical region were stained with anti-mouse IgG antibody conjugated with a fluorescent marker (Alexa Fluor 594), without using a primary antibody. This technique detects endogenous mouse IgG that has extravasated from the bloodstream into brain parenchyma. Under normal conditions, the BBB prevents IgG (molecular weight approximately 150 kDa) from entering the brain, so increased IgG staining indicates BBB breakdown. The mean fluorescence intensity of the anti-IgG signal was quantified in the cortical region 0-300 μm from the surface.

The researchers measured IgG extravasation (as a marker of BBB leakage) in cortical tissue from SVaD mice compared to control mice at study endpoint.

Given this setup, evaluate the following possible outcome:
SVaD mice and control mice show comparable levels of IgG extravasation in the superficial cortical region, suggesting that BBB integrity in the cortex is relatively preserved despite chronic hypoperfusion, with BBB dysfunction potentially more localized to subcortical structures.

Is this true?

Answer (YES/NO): NO